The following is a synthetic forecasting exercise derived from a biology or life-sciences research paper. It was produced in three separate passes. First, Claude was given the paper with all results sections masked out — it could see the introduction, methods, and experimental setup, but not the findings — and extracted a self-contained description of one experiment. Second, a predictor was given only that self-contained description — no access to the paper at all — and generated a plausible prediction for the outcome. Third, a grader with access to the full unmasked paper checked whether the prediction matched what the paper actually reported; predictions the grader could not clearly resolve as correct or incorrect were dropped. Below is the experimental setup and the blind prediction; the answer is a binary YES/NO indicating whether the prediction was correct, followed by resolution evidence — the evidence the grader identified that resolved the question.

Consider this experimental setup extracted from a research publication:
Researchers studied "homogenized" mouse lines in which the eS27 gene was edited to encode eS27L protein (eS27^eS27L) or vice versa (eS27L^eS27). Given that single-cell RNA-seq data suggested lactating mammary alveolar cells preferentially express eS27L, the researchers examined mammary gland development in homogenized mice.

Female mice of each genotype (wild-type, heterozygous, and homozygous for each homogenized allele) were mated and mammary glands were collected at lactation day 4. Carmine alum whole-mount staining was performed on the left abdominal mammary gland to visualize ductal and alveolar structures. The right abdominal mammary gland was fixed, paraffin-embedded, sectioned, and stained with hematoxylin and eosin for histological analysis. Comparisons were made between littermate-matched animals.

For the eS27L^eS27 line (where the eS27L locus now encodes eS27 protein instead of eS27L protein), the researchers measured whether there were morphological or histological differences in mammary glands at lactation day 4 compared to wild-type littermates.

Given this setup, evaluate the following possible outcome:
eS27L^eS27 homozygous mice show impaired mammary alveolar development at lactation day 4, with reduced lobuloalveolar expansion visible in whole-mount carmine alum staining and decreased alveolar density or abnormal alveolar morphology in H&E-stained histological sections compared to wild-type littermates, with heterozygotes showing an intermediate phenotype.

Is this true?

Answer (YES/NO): NO